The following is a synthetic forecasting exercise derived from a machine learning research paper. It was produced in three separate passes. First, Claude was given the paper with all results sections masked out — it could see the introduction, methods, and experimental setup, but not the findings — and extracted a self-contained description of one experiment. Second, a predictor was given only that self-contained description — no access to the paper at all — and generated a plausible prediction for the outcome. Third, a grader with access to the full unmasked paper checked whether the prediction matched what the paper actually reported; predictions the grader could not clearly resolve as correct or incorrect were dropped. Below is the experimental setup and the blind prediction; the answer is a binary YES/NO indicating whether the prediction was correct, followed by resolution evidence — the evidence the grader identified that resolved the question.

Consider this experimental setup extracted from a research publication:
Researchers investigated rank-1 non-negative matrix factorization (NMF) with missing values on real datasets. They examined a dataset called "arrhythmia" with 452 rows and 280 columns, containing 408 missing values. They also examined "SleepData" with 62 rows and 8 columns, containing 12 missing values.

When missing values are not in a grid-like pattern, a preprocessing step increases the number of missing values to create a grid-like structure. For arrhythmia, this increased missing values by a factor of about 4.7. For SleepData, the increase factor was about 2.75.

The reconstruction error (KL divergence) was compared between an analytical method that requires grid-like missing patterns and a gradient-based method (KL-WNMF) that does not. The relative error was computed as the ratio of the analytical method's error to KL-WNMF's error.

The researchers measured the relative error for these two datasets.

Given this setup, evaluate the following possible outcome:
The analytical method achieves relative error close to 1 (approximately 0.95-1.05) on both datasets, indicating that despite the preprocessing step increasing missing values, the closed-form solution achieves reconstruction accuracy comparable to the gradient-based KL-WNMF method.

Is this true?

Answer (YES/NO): NO